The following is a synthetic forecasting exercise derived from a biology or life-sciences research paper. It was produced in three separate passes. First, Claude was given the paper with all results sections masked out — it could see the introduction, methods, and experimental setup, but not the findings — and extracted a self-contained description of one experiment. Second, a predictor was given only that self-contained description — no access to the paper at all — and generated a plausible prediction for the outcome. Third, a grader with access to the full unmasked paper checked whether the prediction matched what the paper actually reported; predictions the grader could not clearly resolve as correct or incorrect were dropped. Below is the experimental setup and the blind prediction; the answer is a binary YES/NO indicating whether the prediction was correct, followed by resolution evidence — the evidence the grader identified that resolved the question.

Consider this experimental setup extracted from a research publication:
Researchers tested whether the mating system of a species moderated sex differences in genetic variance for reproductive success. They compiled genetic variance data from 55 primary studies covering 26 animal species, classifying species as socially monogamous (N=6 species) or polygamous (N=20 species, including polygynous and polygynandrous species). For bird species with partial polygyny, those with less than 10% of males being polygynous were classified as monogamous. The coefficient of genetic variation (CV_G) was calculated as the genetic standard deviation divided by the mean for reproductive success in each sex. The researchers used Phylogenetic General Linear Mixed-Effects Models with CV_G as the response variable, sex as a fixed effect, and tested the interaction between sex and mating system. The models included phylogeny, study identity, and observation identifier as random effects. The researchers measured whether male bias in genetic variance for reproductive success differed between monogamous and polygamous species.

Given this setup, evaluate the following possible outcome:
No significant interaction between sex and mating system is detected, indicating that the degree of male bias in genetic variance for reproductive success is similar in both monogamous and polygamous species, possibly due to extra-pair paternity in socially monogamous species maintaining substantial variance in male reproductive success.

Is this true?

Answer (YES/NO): NO